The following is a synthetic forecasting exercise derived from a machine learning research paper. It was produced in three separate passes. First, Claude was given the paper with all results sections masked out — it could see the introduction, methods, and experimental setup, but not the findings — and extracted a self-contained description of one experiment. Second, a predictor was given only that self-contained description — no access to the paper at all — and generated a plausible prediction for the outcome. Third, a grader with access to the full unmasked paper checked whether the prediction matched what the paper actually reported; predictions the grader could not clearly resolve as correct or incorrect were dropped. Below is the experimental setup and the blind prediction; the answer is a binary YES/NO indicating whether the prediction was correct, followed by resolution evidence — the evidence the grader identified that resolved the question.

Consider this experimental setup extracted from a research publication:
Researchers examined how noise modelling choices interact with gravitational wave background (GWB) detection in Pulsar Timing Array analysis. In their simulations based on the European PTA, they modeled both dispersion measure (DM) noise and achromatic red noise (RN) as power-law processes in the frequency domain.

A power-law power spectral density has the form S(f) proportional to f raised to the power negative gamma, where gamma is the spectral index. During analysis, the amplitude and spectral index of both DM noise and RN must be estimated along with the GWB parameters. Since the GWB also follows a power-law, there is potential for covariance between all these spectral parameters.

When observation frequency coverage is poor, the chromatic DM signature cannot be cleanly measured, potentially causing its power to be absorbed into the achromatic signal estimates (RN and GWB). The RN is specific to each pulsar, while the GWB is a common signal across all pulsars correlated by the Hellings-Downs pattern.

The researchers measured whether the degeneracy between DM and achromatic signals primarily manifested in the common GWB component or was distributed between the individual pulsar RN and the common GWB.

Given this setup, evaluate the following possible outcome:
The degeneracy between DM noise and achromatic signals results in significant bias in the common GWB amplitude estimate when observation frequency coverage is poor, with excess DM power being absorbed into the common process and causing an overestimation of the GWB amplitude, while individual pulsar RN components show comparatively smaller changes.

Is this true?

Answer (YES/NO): YES